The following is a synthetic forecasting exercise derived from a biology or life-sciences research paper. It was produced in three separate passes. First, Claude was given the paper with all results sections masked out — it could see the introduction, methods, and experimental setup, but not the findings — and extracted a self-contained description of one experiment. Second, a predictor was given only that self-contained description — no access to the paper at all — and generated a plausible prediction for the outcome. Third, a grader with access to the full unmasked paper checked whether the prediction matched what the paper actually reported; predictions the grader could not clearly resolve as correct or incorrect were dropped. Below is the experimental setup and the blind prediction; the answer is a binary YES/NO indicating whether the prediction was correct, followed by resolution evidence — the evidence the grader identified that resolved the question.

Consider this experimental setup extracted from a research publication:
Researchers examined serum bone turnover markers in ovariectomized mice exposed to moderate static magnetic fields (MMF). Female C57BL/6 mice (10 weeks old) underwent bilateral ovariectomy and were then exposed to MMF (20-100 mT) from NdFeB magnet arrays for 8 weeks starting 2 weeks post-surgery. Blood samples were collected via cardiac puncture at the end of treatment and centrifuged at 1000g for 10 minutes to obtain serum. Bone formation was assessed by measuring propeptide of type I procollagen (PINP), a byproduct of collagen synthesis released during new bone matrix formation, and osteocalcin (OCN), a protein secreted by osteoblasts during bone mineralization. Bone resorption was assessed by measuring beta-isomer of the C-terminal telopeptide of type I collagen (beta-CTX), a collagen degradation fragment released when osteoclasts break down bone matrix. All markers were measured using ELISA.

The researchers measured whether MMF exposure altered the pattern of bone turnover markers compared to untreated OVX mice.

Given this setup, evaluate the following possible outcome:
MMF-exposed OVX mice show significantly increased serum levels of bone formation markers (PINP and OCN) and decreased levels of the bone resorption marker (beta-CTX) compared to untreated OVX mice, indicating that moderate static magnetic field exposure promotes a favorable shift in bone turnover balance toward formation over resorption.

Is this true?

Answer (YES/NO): NO